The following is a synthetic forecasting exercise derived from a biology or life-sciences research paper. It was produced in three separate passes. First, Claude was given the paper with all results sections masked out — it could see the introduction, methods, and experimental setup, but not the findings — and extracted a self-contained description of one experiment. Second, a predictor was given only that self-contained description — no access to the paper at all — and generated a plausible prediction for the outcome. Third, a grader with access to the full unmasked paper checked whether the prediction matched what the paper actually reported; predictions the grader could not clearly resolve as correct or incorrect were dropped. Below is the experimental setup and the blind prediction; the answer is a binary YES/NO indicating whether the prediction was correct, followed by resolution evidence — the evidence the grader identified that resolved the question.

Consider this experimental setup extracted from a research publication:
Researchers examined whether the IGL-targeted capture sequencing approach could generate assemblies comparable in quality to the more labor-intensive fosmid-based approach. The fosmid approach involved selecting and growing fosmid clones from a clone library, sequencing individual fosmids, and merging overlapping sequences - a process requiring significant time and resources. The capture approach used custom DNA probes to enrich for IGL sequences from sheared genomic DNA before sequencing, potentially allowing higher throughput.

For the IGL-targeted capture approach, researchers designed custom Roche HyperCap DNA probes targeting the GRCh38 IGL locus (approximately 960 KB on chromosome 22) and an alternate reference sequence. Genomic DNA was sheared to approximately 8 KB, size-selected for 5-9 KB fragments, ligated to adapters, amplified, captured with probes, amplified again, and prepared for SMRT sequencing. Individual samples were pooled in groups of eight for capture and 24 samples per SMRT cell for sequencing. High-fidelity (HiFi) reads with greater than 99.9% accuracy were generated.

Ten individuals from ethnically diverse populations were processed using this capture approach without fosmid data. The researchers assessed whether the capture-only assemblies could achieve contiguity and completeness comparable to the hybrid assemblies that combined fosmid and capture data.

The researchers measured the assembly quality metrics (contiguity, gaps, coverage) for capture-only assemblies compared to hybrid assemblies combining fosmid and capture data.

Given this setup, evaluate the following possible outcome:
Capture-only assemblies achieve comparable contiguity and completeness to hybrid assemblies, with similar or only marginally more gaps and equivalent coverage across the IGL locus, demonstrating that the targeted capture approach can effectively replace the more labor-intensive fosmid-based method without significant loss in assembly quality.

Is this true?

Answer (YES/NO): YES